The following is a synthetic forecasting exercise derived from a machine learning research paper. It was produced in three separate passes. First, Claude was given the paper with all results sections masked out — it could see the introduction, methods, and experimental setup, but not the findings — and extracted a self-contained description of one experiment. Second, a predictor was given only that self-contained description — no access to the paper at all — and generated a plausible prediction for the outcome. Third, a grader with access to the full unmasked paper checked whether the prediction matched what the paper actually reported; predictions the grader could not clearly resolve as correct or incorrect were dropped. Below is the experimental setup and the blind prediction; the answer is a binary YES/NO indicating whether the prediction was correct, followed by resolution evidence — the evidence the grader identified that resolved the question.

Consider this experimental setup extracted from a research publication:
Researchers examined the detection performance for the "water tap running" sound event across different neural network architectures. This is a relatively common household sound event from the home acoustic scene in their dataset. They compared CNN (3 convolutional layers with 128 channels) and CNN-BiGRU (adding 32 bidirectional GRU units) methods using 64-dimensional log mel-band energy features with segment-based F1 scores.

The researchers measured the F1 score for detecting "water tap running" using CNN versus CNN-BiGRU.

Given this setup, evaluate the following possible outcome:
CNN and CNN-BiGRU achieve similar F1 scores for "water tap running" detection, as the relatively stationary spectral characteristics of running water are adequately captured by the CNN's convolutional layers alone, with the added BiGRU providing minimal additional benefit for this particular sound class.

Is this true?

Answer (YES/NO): NO